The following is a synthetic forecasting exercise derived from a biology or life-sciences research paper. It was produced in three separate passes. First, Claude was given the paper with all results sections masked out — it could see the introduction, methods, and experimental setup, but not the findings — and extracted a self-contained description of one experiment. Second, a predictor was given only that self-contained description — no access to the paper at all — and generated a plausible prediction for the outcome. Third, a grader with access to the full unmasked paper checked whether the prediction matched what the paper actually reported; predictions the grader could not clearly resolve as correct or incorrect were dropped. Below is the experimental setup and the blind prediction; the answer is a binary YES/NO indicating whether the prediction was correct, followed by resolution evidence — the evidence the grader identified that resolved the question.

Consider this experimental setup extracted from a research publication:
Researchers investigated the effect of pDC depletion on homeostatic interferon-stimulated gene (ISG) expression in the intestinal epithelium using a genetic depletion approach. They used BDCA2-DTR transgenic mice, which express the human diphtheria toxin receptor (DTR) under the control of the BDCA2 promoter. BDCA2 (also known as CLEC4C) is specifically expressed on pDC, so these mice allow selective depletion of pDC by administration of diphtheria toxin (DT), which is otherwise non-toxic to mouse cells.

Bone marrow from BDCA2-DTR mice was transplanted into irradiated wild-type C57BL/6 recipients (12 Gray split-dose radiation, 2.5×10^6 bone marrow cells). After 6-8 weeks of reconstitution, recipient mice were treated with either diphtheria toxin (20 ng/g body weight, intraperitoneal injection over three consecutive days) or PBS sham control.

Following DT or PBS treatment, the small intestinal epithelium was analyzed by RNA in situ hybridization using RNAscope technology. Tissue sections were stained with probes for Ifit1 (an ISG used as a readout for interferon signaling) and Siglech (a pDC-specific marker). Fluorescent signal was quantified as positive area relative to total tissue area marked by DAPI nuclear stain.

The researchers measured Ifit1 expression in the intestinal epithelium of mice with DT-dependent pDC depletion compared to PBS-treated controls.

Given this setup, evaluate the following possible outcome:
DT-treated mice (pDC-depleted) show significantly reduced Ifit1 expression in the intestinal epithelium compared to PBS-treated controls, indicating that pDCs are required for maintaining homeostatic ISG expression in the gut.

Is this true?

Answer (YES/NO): YES